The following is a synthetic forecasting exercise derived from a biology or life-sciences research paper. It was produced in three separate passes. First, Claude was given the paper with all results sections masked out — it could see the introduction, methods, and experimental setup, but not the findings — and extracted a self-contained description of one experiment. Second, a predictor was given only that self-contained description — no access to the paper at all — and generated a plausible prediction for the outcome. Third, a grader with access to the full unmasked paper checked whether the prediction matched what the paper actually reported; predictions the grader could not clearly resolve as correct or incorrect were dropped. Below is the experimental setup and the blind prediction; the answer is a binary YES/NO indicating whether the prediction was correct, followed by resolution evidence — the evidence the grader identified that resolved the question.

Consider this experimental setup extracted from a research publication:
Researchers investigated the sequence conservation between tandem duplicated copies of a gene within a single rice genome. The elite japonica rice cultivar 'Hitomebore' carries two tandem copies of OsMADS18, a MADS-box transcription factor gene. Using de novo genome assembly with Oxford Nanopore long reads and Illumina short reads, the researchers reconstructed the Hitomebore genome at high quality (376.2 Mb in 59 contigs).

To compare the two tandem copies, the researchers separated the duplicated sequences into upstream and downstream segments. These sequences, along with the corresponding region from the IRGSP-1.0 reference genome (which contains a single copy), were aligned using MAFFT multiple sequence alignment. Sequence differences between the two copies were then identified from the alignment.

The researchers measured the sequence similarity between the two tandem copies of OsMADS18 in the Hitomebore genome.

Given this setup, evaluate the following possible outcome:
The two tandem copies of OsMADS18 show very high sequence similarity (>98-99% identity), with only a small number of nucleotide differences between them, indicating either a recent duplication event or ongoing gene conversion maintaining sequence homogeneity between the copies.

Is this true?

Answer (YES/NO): YES